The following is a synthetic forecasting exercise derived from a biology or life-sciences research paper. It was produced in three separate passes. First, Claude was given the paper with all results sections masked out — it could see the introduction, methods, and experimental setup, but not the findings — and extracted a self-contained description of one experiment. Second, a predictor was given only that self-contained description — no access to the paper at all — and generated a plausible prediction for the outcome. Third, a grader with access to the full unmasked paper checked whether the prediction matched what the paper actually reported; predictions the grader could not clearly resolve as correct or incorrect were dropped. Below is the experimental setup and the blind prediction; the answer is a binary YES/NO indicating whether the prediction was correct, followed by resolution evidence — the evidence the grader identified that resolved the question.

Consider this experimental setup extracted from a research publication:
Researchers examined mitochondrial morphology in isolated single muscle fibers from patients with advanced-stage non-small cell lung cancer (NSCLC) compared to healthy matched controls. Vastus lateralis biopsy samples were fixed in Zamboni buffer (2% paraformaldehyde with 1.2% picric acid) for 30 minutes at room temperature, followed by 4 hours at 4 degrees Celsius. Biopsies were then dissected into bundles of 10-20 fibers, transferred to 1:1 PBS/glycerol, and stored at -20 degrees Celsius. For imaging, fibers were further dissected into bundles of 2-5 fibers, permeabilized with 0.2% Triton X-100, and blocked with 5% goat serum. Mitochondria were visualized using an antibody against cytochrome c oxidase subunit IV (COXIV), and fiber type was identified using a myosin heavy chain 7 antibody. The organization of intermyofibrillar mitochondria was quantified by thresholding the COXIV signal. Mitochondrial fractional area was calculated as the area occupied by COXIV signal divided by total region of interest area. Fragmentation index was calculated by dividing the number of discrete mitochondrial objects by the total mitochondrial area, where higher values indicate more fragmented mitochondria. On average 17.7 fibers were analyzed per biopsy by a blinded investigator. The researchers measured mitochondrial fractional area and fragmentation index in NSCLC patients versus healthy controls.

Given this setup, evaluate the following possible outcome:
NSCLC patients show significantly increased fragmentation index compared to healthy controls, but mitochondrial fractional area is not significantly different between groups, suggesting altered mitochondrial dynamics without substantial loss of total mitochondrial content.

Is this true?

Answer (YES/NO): NO